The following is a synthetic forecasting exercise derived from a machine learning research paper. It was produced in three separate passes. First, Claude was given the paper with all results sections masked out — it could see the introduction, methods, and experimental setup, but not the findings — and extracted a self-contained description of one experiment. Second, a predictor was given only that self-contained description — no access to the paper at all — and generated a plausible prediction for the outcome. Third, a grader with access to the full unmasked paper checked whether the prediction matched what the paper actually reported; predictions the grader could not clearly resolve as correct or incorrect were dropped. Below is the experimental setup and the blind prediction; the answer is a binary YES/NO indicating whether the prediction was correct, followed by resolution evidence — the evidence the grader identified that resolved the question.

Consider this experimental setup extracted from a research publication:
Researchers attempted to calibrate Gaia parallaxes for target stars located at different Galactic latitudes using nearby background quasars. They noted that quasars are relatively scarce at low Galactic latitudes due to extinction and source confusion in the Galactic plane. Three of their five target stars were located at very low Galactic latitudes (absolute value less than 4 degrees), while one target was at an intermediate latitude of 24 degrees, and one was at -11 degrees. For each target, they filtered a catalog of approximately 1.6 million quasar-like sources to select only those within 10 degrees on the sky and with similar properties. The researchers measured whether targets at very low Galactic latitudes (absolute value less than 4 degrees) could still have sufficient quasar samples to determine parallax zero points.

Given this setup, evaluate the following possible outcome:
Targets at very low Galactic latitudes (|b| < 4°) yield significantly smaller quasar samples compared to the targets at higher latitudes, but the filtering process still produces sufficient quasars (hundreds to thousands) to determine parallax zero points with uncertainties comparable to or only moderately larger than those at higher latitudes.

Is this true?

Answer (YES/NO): NO